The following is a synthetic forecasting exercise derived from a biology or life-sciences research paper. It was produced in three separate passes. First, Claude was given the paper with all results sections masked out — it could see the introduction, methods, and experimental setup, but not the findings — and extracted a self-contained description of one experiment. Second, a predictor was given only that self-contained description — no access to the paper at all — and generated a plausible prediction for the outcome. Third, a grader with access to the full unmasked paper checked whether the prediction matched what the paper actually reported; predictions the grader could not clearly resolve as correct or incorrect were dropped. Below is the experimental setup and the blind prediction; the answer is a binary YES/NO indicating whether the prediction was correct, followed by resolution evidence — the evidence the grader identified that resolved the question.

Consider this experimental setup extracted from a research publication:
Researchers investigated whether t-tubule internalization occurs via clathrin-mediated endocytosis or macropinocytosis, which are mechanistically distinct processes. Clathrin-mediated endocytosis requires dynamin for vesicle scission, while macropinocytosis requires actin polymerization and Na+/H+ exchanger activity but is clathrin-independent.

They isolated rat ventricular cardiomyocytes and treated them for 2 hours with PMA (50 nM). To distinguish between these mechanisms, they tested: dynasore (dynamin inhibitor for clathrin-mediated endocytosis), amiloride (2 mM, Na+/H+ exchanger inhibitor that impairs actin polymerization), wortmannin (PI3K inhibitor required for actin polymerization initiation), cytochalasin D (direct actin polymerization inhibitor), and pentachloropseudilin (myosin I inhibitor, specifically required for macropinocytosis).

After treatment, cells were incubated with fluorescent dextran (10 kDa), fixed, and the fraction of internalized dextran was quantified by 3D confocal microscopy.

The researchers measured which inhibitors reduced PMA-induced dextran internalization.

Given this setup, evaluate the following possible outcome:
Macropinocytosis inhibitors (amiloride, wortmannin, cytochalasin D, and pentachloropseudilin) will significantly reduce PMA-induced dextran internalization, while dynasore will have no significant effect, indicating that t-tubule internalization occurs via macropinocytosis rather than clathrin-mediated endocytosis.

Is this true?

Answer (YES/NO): YES